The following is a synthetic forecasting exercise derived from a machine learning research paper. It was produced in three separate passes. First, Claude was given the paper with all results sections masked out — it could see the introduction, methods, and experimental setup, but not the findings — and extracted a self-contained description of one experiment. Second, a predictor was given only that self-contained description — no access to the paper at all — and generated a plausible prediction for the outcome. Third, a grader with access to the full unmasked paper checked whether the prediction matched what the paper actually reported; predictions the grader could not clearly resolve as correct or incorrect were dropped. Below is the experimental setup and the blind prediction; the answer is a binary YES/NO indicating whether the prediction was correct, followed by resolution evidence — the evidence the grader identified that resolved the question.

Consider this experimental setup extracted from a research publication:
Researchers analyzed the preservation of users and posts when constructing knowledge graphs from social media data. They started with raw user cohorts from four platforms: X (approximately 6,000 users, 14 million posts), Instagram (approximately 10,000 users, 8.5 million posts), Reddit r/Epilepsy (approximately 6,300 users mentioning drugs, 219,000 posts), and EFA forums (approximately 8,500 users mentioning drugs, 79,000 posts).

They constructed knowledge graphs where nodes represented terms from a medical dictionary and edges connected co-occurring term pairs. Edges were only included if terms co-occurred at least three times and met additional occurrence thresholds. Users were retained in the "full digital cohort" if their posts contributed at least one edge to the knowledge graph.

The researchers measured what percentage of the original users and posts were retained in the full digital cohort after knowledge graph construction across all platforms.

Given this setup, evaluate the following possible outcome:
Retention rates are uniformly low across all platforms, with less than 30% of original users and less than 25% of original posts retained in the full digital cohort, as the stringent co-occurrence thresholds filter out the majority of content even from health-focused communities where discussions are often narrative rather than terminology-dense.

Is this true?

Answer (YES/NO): NO